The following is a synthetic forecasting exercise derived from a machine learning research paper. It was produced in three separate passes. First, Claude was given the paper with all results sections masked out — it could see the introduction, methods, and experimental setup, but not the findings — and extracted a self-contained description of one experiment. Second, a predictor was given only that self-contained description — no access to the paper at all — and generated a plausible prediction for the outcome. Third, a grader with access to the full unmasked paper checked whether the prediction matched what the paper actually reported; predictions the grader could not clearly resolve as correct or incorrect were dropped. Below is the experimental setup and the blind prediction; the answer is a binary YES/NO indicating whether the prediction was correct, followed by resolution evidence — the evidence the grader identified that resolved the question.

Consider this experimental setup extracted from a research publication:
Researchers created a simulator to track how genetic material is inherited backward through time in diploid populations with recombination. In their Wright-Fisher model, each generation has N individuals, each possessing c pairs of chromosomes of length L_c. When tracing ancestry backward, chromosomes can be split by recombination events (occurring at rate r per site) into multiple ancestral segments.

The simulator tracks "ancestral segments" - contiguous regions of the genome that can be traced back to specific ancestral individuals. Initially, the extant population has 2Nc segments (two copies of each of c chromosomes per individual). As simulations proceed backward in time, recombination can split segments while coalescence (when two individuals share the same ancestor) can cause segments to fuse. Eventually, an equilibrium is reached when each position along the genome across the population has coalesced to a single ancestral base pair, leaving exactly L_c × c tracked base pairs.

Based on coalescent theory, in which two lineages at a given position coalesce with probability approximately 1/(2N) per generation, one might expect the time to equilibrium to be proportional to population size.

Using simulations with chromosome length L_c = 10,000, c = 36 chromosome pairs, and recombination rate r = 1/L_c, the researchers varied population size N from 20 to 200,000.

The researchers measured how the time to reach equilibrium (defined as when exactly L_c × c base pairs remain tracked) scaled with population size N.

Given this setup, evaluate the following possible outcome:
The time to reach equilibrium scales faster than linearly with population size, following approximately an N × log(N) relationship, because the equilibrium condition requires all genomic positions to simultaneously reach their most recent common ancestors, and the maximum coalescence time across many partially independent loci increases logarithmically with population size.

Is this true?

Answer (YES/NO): NO